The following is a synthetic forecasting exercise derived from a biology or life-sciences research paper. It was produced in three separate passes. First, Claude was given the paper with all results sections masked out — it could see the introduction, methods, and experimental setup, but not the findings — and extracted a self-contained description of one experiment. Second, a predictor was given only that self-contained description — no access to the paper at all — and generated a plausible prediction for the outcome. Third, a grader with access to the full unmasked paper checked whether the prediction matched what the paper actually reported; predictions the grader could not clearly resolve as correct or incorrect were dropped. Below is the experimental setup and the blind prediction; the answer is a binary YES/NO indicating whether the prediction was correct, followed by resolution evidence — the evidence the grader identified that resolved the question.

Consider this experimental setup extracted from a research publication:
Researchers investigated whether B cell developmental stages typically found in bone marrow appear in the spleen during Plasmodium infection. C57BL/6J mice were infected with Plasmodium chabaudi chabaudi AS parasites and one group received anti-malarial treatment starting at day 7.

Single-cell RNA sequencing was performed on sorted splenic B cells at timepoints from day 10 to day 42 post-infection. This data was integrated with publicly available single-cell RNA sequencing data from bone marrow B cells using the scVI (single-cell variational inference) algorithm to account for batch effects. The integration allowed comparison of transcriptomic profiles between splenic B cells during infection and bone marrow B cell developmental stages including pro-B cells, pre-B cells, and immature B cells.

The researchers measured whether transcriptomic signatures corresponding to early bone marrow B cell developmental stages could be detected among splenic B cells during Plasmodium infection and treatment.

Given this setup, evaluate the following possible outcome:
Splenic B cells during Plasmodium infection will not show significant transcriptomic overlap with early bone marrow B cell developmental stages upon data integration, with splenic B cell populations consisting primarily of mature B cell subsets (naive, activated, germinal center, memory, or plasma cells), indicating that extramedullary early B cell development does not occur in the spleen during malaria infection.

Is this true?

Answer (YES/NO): NO